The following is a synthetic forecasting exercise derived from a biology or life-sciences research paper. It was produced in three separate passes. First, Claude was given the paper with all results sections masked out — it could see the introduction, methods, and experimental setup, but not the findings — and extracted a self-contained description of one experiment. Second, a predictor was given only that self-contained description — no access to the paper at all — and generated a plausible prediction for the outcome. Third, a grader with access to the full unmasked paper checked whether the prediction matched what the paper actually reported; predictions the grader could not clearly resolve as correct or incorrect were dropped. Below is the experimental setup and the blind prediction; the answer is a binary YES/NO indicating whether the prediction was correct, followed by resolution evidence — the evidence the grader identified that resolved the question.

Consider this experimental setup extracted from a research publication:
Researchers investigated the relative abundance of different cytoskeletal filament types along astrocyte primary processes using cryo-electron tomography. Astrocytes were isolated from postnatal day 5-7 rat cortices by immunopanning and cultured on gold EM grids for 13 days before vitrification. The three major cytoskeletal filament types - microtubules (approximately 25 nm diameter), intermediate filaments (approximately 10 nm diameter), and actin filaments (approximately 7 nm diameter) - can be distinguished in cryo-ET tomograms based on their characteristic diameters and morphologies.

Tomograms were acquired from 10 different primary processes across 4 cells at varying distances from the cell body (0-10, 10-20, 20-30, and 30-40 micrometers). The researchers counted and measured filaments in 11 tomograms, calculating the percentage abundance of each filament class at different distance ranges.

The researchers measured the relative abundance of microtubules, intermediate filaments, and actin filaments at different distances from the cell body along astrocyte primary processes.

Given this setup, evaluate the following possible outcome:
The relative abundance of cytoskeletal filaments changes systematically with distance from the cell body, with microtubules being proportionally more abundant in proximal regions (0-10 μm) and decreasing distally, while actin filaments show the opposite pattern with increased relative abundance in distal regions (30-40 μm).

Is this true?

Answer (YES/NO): NO